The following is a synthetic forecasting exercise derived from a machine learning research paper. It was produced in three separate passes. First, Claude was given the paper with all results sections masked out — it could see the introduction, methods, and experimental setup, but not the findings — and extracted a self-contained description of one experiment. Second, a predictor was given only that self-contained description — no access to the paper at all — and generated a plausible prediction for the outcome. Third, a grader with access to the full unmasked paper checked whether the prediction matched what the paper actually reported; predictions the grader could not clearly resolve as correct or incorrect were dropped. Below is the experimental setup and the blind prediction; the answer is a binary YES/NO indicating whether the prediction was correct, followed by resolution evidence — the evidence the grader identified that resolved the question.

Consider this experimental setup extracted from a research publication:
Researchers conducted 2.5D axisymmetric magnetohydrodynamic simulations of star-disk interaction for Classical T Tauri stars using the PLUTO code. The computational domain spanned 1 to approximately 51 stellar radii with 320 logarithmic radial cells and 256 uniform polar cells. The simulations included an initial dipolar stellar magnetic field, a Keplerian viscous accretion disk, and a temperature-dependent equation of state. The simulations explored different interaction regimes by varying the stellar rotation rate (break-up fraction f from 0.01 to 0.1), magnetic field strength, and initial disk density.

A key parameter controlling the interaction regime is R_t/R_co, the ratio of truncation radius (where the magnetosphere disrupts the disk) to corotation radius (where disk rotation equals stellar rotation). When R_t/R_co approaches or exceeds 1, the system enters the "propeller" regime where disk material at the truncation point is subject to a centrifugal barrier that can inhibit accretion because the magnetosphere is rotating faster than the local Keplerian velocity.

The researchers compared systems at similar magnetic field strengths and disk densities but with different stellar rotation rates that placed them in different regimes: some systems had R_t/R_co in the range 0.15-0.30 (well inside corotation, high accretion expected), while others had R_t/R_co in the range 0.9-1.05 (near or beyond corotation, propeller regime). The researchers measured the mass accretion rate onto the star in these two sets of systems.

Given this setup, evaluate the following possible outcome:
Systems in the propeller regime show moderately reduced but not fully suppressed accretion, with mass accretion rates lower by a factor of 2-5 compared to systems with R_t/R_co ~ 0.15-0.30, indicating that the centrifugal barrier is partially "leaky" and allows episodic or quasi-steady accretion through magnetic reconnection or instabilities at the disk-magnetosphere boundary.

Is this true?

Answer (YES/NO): NO